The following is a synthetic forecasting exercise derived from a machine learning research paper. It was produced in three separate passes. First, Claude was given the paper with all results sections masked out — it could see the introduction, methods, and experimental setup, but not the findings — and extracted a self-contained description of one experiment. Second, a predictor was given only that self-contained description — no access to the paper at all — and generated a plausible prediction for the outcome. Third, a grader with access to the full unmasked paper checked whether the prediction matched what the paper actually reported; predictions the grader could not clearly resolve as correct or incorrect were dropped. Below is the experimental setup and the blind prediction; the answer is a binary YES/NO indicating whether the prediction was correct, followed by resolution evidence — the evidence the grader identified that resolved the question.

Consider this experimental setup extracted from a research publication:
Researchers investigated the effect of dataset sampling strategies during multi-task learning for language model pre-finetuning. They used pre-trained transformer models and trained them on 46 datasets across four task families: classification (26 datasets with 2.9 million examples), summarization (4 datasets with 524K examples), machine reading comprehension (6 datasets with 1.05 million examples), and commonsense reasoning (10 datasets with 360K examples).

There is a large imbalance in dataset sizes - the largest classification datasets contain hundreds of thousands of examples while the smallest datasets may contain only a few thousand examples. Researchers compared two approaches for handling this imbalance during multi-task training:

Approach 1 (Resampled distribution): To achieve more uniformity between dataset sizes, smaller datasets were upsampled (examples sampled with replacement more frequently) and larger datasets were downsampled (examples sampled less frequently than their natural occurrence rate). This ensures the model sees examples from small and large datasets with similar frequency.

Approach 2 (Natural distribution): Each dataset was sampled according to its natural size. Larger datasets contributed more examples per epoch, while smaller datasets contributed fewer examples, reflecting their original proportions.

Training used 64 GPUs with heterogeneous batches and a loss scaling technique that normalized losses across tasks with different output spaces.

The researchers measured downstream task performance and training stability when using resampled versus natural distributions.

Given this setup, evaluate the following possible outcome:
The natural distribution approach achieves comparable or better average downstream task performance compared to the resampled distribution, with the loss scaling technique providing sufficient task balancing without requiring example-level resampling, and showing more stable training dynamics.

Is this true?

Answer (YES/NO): YES